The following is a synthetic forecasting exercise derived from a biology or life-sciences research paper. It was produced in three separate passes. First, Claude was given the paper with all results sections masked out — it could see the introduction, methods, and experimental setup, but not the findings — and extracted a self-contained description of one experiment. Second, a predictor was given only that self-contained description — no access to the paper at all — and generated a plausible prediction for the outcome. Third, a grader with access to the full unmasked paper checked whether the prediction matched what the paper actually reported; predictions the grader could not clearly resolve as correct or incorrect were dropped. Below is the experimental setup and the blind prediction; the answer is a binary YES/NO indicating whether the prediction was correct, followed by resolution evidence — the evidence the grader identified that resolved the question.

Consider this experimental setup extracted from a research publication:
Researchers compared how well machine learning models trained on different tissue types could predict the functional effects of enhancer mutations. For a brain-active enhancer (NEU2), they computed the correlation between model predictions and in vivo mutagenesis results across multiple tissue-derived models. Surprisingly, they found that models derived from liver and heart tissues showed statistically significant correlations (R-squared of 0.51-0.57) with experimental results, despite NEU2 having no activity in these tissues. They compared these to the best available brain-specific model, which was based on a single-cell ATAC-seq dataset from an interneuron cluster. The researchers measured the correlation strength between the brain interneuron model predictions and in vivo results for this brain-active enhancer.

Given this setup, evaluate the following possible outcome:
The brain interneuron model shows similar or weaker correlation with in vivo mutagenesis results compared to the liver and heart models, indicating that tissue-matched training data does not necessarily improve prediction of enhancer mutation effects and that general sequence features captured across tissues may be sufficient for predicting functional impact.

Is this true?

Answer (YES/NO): YES